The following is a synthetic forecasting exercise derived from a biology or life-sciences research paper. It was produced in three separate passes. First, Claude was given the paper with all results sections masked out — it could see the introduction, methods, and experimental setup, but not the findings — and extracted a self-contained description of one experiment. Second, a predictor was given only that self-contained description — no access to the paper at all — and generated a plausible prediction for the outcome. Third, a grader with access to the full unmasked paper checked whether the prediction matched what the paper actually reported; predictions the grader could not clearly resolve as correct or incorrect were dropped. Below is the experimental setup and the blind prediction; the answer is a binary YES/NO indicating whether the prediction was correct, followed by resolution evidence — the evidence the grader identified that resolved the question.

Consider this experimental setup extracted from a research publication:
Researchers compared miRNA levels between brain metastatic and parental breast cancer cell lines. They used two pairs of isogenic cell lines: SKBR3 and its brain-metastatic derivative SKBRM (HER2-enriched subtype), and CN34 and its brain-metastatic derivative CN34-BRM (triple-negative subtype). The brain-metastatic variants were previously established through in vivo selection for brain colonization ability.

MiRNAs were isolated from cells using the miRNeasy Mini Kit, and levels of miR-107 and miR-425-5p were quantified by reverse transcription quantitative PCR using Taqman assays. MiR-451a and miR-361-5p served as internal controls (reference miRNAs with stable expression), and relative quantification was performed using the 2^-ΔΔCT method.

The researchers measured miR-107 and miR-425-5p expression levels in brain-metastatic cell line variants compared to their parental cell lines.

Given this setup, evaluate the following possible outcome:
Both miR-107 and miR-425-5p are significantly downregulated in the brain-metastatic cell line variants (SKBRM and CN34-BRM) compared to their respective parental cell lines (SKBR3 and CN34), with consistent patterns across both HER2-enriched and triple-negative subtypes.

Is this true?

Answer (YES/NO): NO